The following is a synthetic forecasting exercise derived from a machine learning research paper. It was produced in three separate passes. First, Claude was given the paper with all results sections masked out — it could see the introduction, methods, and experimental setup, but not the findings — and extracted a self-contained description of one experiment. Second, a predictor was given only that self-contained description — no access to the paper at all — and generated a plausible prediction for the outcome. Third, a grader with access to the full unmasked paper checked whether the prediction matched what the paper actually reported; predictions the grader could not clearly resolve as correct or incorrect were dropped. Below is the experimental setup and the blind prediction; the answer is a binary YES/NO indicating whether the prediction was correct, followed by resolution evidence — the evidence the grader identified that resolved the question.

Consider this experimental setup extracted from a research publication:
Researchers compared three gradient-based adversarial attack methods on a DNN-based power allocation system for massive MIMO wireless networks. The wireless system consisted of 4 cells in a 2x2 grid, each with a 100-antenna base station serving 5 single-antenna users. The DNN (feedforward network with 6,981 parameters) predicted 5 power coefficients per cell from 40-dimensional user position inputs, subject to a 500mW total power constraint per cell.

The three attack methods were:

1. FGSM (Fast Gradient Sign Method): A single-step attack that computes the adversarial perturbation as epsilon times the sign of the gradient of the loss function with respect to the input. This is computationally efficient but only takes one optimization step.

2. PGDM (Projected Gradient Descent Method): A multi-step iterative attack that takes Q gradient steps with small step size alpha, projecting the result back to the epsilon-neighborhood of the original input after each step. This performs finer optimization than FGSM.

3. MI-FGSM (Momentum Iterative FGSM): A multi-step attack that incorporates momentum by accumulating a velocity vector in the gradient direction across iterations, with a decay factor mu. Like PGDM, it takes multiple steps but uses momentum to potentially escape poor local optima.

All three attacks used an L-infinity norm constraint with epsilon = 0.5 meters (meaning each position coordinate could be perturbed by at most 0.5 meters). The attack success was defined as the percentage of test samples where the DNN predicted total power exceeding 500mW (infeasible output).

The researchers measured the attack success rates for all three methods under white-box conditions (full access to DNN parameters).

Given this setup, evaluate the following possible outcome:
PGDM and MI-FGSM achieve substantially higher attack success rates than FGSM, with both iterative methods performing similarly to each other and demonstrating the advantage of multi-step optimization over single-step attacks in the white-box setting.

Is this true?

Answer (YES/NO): NO